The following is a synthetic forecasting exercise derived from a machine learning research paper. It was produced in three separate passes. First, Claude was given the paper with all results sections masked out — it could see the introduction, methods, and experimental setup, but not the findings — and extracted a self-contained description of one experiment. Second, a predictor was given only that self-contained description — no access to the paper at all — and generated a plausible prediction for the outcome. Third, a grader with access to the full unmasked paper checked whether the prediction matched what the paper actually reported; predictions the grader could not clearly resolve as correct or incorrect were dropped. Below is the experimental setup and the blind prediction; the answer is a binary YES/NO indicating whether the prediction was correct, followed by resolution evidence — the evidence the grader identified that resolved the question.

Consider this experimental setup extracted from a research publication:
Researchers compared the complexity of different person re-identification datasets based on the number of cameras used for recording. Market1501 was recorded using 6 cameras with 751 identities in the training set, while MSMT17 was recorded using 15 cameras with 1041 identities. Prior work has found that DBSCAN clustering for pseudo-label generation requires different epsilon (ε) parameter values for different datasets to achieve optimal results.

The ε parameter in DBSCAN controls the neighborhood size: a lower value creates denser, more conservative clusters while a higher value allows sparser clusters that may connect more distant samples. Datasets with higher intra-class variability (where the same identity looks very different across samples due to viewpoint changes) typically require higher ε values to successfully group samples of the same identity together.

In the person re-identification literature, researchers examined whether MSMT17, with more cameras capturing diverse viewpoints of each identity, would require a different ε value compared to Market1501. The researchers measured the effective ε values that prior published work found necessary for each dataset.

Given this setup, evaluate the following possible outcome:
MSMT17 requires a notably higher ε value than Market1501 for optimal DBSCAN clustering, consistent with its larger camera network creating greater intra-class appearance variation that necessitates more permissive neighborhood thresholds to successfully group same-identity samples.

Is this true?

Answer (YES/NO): YES